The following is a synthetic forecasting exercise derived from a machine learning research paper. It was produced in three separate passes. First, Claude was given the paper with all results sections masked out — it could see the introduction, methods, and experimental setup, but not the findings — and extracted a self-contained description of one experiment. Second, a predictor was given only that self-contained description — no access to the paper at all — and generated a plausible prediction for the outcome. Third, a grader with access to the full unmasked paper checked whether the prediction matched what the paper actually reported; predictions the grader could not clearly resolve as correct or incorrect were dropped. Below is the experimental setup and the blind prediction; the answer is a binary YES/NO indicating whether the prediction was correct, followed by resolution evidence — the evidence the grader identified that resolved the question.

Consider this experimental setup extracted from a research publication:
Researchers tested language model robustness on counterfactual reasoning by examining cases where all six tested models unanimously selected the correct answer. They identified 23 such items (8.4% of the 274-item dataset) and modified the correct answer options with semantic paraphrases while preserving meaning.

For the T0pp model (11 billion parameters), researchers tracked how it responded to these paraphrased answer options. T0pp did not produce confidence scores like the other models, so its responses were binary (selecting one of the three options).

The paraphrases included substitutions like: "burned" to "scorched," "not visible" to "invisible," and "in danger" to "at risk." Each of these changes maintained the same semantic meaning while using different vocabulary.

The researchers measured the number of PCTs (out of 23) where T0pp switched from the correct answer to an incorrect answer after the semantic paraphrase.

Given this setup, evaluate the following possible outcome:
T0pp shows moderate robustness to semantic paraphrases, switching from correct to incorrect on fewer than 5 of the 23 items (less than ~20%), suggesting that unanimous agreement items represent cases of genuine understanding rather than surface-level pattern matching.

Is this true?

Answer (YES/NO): YES